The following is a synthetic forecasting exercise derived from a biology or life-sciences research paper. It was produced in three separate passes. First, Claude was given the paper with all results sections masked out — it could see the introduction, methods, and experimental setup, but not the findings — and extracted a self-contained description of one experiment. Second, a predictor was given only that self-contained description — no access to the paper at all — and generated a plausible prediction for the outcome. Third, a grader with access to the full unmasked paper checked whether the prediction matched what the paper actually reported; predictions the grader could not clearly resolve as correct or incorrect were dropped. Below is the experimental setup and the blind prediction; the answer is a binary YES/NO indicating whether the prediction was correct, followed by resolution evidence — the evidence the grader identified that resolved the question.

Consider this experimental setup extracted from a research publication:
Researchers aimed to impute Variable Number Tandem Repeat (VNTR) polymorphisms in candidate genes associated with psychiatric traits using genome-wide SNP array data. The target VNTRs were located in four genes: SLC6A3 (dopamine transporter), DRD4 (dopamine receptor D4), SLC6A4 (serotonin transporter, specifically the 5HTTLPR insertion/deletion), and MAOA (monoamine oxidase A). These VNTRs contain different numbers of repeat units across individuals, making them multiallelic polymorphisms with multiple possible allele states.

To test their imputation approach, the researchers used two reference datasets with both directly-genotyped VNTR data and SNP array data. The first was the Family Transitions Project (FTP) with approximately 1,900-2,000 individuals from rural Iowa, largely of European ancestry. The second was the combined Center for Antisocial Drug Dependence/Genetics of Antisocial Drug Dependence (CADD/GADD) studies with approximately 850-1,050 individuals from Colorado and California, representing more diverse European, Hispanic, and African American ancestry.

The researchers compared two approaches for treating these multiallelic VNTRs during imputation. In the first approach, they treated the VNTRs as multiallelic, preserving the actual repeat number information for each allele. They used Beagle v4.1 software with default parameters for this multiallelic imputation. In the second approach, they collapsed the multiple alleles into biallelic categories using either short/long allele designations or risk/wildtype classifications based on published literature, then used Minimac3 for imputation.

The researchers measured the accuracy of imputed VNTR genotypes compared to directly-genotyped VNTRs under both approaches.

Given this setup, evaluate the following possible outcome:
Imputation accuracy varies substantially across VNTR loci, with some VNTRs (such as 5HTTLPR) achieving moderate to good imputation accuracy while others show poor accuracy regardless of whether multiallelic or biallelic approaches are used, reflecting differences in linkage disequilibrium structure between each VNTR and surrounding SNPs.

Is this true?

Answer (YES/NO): NO